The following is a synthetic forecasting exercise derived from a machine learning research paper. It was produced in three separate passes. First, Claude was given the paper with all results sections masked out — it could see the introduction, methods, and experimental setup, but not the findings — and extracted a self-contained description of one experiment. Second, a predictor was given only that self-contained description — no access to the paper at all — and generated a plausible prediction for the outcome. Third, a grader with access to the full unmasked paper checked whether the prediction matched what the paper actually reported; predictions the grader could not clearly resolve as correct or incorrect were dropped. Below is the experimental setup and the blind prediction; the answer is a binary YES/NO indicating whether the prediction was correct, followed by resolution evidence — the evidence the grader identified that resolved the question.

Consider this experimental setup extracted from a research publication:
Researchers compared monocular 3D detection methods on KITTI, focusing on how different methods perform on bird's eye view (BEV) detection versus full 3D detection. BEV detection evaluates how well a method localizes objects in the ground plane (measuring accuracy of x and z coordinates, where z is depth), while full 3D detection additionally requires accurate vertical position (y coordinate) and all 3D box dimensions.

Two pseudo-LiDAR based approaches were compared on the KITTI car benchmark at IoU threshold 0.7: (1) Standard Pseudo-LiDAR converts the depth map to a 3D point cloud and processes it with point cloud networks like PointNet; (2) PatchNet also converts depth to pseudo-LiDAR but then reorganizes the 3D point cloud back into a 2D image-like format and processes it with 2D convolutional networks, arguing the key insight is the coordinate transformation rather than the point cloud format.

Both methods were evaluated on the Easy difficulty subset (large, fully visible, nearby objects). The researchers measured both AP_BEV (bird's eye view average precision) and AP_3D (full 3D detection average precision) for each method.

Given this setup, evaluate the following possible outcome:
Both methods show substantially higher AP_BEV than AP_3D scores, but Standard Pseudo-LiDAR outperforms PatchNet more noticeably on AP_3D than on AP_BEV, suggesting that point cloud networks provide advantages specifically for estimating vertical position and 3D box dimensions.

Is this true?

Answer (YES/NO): NO